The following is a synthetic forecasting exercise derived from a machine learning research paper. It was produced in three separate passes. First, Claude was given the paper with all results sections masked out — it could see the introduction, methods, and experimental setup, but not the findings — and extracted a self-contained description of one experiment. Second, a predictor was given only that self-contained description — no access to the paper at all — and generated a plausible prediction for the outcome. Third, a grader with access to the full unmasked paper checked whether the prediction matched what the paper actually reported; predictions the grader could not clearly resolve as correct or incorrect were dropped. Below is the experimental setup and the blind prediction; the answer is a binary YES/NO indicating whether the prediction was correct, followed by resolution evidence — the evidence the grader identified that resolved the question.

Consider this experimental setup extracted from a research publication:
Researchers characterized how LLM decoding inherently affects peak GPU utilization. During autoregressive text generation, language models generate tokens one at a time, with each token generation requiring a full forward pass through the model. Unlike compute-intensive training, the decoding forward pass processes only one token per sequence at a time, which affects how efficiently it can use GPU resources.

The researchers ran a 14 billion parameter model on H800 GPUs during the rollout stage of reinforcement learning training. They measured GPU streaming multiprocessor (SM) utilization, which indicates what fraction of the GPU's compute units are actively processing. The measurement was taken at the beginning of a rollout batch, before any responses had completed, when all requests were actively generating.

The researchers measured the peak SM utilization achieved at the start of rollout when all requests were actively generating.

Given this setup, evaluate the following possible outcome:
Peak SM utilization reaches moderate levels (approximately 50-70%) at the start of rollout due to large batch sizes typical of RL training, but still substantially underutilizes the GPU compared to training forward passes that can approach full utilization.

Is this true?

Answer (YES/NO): NO